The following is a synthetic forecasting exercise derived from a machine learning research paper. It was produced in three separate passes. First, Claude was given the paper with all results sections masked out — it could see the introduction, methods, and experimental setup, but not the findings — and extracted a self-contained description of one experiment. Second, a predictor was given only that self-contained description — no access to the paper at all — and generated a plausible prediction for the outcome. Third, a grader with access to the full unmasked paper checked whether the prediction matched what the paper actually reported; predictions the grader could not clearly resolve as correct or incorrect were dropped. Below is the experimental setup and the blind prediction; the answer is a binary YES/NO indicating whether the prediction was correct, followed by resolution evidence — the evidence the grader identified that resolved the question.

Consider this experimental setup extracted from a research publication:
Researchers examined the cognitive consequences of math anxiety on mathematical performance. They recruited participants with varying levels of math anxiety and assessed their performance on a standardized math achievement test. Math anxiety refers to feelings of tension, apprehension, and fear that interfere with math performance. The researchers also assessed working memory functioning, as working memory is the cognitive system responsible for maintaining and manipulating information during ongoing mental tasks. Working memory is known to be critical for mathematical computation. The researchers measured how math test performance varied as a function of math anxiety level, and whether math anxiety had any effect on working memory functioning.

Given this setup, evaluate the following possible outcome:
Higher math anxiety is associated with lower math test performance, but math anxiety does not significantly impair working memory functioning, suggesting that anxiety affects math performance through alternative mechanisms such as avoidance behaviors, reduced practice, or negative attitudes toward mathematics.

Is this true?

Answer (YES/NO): NO